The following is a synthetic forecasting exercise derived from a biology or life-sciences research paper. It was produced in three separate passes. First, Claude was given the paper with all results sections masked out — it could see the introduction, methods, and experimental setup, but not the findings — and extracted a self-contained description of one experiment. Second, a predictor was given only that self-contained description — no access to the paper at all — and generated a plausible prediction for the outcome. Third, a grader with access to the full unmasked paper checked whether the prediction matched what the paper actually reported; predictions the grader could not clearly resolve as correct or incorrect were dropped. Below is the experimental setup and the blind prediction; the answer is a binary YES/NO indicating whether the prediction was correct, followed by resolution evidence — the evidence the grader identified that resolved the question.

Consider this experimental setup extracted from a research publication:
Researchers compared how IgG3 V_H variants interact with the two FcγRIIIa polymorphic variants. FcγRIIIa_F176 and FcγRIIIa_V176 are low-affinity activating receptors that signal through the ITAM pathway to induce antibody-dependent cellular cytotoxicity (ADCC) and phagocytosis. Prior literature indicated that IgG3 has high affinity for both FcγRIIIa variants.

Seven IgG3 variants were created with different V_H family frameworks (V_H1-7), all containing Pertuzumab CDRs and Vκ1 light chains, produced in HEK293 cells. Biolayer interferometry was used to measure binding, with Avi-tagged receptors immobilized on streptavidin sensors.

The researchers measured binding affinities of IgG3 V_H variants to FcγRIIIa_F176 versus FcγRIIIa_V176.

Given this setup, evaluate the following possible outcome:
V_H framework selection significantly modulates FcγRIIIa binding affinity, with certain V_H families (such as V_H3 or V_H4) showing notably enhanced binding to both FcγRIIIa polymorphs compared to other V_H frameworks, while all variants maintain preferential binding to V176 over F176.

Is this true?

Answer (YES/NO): NO